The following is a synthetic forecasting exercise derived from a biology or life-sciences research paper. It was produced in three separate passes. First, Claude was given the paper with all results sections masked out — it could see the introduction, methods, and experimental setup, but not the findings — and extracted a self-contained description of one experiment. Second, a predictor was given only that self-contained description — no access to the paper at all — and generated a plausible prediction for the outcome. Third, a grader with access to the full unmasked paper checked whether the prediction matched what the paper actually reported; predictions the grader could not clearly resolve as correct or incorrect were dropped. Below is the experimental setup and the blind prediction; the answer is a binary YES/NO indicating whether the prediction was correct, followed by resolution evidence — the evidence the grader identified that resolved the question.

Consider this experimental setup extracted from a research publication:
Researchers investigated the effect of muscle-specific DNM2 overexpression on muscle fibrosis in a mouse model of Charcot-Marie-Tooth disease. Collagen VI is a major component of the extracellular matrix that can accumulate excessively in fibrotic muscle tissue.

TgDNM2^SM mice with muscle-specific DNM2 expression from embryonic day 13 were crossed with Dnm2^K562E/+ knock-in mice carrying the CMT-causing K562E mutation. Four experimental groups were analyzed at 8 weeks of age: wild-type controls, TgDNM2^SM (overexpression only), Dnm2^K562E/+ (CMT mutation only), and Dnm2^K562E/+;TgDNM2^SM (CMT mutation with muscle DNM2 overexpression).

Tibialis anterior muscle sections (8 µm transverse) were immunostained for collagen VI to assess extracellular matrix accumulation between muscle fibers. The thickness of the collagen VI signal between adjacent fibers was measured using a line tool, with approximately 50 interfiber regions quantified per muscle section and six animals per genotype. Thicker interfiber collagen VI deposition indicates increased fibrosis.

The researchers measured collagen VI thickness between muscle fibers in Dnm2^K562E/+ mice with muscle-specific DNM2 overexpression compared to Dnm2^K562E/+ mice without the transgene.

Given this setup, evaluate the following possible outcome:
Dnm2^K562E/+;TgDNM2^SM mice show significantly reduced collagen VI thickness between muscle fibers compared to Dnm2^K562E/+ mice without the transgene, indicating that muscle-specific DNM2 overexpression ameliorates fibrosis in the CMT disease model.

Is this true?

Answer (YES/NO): YES